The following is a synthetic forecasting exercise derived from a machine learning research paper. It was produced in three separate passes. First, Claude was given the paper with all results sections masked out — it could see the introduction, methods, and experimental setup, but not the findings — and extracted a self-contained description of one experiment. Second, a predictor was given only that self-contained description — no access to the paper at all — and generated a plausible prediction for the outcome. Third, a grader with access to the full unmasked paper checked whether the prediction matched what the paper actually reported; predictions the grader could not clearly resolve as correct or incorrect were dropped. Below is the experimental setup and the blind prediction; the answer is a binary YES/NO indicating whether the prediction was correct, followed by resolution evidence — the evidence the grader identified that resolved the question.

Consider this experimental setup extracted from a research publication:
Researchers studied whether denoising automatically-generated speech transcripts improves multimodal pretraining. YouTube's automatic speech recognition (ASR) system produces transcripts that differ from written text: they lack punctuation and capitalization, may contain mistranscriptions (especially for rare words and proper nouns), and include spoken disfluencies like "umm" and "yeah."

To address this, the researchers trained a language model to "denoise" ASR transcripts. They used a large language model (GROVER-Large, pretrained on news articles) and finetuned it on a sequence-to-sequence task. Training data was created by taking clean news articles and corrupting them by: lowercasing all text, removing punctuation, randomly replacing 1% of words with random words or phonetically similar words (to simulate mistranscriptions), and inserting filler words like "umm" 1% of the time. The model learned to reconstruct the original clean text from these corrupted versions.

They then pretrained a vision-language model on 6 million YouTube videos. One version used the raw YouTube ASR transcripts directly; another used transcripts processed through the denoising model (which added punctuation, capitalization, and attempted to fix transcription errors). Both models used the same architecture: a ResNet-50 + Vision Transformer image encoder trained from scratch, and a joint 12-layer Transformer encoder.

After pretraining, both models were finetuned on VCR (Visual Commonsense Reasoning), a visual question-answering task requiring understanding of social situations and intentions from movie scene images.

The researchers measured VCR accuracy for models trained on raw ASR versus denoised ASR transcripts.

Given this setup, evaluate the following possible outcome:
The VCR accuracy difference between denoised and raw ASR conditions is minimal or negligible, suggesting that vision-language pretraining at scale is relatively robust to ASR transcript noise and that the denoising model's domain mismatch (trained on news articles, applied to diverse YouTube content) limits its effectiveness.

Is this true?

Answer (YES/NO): NO